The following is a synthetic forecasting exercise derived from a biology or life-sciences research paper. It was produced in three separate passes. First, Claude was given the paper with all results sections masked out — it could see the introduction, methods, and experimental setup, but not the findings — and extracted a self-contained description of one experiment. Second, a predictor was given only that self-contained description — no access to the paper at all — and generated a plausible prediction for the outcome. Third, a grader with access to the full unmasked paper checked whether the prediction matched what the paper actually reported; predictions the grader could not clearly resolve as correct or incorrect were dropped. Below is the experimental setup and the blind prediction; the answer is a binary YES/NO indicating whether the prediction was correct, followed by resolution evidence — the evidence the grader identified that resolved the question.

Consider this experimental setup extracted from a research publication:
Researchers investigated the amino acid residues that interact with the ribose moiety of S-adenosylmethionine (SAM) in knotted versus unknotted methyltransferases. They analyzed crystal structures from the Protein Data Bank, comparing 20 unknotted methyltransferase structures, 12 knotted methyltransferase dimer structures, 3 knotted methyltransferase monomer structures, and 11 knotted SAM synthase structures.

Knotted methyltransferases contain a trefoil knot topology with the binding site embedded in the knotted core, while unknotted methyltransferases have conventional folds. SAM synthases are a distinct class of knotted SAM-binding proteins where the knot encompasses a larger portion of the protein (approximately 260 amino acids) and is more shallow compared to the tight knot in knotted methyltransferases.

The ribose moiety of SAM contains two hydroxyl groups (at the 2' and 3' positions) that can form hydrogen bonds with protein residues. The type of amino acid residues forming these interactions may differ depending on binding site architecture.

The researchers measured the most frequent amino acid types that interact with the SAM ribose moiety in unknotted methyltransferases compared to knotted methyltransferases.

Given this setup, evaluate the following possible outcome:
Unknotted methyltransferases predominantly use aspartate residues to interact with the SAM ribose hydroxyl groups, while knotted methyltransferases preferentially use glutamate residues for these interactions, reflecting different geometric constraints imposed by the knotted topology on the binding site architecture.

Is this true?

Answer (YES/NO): NO